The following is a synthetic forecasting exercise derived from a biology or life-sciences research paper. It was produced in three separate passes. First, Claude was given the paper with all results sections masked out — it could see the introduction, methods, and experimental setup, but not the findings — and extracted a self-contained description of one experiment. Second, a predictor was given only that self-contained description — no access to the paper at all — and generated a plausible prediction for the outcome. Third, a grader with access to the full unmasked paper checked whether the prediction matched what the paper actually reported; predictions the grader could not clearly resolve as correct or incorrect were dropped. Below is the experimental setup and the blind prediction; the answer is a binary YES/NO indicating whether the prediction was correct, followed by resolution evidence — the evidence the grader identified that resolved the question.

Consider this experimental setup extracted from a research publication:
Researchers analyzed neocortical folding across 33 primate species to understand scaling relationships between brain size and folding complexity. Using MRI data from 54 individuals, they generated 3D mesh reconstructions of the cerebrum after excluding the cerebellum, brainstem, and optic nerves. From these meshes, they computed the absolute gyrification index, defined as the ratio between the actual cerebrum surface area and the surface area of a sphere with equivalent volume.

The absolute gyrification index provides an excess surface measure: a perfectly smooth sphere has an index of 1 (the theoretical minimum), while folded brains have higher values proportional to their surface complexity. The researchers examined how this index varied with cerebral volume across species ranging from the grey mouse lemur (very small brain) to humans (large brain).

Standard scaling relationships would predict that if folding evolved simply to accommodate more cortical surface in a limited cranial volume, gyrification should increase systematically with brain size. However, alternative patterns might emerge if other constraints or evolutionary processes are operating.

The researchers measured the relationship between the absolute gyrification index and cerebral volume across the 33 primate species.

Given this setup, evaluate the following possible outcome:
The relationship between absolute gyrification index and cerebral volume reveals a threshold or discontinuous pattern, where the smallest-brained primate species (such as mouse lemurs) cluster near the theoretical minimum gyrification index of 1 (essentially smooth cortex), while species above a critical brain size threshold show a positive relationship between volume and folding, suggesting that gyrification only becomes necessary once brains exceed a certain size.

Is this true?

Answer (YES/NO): NO